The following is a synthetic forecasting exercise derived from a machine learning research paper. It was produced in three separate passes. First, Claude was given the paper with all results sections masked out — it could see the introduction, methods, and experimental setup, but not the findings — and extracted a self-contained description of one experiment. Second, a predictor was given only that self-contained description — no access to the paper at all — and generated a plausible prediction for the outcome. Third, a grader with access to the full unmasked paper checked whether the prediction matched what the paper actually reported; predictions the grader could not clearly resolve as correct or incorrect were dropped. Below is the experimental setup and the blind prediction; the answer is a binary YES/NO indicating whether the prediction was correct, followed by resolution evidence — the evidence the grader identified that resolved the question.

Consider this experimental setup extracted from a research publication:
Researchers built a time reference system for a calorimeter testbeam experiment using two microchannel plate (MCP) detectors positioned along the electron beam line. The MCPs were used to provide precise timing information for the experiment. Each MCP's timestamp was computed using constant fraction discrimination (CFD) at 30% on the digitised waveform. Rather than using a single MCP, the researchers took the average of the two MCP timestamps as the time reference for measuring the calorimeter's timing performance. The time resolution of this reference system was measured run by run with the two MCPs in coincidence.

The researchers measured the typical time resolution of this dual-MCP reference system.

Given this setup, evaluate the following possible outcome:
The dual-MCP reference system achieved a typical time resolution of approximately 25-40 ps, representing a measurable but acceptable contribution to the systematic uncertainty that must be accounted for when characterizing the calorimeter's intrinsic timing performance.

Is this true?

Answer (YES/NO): NO